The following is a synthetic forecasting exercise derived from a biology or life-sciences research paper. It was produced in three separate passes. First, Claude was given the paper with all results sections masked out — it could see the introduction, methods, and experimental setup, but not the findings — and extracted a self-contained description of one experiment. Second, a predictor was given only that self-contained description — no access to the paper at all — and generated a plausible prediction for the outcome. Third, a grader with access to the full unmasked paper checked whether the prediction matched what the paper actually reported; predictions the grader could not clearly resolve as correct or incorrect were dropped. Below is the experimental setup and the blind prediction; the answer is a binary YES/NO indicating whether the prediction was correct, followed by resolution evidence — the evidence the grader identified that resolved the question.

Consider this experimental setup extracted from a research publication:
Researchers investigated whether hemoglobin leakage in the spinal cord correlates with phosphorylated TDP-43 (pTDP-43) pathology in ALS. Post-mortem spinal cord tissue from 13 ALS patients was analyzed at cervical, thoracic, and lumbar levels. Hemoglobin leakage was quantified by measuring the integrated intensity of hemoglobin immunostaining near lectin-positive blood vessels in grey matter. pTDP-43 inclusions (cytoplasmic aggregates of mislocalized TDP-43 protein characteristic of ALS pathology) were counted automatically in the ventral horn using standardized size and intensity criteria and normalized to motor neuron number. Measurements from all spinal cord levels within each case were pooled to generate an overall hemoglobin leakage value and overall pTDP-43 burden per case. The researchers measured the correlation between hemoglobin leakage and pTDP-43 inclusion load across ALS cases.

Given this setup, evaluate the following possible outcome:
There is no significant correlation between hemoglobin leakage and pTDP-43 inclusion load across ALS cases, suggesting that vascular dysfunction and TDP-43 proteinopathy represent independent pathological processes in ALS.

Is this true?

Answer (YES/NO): YES